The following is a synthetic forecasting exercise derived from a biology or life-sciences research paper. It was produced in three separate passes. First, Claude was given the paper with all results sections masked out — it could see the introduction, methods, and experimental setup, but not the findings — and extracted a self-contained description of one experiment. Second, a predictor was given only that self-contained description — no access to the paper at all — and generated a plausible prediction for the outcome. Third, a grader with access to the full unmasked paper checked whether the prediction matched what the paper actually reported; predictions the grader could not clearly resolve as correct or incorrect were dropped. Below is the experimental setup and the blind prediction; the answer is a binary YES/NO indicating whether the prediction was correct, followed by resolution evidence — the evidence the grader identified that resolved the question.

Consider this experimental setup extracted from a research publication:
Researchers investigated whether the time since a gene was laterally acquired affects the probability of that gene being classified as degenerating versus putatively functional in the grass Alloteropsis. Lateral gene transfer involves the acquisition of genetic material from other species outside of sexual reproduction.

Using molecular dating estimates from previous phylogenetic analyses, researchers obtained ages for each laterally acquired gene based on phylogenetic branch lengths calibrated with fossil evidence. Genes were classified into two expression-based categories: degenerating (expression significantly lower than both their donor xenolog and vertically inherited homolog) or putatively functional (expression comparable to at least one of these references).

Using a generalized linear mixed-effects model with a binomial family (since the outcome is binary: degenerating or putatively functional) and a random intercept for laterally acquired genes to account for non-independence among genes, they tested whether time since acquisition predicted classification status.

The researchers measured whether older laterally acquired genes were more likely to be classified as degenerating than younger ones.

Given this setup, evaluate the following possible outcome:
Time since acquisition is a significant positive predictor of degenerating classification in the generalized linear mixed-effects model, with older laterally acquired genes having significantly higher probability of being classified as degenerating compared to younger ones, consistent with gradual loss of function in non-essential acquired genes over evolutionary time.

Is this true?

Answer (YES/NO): NO